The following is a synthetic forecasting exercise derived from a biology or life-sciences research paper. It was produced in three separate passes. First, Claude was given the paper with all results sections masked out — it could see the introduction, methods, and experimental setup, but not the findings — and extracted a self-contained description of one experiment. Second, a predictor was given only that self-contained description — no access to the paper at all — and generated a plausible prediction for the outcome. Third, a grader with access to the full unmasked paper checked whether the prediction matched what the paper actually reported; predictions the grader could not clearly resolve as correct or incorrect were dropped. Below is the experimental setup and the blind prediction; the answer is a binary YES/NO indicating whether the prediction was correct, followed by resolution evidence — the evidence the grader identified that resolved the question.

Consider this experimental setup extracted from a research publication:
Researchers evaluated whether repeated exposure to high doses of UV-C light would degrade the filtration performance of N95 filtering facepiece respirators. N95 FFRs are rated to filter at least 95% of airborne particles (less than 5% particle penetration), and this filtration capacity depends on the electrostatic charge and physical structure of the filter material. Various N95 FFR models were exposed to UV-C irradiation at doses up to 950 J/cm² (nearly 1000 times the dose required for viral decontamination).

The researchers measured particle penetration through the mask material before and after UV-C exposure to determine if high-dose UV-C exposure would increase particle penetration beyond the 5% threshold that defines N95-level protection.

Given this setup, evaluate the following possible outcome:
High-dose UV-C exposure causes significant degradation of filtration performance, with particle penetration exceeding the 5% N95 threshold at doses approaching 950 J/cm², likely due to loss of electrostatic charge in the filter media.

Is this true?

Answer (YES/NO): NO